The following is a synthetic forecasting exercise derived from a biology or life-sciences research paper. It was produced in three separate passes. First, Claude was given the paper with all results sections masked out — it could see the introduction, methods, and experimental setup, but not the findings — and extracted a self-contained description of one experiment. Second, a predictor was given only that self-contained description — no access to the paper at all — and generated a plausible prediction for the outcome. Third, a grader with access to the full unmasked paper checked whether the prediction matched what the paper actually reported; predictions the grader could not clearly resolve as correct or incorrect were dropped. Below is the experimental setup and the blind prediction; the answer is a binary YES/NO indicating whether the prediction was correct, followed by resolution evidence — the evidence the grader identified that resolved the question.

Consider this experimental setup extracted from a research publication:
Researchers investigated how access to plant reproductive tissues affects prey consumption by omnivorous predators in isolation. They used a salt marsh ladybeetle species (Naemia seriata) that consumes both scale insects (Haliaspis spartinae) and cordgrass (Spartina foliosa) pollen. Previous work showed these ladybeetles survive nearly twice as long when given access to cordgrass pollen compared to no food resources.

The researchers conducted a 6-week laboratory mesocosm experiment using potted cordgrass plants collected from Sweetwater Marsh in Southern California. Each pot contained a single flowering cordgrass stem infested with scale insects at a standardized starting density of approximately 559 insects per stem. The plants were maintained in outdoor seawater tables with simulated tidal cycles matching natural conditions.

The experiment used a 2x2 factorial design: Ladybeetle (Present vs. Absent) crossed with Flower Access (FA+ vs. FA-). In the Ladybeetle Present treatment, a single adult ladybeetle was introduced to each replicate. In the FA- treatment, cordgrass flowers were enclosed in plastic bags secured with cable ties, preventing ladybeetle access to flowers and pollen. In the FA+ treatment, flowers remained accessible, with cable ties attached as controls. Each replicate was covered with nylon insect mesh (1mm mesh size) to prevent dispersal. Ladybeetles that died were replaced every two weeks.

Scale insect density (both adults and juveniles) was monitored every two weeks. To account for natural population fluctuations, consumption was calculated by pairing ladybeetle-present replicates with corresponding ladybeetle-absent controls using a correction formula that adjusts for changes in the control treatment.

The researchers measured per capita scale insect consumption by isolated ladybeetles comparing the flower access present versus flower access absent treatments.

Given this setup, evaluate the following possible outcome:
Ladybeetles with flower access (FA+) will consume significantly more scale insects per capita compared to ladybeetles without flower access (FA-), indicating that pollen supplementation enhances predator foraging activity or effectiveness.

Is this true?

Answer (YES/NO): NO